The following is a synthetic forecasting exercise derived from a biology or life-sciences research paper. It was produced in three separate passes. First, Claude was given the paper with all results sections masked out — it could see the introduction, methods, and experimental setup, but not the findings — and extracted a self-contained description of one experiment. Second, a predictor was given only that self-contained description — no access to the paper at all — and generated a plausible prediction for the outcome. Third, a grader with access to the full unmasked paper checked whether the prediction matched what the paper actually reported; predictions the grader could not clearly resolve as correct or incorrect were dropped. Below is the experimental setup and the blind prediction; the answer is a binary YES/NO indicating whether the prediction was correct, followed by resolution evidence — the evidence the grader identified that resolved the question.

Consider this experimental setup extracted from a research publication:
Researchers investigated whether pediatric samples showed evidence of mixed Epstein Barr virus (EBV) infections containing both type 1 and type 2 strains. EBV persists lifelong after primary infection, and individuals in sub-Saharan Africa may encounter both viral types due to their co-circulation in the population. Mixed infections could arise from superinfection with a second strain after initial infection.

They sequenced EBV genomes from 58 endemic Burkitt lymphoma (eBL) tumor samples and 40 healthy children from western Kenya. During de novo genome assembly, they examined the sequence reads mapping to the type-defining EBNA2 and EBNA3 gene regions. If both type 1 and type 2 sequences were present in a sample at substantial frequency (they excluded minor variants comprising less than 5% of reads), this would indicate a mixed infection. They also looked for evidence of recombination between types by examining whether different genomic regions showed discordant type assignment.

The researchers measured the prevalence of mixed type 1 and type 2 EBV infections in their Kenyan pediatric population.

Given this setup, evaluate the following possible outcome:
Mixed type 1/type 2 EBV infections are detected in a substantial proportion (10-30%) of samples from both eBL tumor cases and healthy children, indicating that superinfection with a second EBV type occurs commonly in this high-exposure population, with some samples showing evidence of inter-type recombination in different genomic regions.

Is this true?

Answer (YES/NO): NO